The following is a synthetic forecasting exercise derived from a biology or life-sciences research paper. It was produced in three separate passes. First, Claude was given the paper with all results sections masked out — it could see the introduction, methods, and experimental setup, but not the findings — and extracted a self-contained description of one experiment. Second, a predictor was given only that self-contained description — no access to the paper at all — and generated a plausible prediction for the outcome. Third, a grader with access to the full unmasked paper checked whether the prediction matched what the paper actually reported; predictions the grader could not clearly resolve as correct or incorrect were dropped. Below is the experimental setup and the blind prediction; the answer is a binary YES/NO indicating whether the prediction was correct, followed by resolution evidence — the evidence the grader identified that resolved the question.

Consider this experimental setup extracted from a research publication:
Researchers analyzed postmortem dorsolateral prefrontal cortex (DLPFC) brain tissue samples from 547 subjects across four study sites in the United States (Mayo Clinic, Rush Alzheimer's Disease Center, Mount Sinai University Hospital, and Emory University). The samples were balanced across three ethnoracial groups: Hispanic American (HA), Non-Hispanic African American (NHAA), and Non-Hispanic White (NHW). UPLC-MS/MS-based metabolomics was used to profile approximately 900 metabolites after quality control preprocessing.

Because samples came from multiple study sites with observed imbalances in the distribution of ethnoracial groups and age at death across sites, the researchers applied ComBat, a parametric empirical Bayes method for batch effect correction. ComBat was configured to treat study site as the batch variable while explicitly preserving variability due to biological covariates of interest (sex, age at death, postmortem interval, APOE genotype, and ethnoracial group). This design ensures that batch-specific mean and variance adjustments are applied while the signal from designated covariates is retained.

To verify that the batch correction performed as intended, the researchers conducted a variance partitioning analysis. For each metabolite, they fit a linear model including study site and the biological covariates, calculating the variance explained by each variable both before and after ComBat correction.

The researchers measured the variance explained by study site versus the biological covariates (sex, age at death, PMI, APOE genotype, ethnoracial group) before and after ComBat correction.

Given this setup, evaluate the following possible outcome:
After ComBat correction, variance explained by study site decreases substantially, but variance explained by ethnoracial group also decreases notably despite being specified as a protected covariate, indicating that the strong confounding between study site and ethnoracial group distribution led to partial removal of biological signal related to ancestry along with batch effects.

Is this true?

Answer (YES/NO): NO